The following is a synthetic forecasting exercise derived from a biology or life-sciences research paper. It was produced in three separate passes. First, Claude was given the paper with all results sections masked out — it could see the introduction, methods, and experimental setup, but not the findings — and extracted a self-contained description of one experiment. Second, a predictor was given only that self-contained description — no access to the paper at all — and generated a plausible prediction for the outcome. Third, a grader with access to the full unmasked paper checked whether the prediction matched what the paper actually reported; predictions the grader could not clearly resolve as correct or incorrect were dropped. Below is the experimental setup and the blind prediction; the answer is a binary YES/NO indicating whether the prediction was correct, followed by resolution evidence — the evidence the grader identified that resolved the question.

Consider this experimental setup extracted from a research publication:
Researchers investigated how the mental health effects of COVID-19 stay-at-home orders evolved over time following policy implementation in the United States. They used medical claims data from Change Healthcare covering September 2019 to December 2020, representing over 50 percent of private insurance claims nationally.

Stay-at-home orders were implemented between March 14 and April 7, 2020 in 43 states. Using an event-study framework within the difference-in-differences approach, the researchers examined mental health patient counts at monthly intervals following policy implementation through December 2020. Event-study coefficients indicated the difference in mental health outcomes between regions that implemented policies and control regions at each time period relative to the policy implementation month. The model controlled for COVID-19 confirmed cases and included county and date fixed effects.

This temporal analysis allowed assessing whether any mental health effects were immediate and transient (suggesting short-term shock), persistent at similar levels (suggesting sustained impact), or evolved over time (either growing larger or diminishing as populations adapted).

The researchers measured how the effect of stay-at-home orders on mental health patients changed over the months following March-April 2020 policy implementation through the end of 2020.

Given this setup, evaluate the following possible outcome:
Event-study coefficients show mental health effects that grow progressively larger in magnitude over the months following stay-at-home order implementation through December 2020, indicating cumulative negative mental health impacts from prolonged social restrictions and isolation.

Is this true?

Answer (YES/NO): YES